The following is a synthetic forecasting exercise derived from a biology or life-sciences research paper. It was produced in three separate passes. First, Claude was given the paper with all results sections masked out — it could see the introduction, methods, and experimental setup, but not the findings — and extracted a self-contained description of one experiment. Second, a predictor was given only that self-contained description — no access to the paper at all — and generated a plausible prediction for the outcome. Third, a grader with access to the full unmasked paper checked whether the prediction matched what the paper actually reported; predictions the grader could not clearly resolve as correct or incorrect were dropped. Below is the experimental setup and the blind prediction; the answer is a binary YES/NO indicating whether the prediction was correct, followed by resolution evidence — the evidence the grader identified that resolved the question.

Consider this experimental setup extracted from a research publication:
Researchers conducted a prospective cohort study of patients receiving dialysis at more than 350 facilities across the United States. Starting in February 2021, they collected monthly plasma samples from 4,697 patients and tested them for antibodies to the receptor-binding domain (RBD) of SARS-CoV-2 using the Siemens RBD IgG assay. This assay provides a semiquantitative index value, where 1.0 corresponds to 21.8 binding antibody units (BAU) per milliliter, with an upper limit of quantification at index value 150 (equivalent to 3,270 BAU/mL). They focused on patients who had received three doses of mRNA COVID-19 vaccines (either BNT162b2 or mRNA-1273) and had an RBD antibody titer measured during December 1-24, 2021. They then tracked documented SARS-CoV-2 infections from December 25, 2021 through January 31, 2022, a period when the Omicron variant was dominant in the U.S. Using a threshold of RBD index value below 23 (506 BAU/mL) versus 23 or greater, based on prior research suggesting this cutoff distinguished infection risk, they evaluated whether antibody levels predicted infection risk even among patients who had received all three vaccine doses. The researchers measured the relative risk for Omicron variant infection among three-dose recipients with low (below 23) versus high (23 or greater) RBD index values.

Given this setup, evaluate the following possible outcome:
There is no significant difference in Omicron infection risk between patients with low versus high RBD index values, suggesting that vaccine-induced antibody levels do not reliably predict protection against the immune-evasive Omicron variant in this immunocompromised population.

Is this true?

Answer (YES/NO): NO